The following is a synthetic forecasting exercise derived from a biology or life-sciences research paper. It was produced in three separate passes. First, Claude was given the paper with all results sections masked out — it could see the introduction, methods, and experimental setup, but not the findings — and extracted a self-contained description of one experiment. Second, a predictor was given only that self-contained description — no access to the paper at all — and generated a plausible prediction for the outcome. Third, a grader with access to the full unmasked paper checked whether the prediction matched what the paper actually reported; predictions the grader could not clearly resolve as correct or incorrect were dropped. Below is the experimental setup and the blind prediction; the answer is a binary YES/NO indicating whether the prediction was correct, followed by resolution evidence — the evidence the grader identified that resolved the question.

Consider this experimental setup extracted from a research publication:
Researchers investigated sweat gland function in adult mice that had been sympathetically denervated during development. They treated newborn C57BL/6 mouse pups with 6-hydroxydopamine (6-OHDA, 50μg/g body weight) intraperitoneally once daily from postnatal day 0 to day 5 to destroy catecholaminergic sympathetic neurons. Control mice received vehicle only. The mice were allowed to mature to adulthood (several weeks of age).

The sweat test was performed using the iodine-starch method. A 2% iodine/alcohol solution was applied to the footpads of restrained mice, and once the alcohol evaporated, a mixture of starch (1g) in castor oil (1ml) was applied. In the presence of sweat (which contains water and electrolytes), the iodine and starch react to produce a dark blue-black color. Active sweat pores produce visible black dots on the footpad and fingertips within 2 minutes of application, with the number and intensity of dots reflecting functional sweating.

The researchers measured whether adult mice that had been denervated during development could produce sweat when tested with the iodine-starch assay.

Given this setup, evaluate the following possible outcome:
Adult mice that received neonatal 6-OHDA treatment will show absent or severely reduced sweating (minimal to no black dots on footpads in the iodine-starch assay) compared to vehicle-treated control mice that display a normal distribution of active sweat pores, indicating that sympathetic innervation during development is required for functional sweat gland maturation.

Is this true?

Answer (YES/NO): YES